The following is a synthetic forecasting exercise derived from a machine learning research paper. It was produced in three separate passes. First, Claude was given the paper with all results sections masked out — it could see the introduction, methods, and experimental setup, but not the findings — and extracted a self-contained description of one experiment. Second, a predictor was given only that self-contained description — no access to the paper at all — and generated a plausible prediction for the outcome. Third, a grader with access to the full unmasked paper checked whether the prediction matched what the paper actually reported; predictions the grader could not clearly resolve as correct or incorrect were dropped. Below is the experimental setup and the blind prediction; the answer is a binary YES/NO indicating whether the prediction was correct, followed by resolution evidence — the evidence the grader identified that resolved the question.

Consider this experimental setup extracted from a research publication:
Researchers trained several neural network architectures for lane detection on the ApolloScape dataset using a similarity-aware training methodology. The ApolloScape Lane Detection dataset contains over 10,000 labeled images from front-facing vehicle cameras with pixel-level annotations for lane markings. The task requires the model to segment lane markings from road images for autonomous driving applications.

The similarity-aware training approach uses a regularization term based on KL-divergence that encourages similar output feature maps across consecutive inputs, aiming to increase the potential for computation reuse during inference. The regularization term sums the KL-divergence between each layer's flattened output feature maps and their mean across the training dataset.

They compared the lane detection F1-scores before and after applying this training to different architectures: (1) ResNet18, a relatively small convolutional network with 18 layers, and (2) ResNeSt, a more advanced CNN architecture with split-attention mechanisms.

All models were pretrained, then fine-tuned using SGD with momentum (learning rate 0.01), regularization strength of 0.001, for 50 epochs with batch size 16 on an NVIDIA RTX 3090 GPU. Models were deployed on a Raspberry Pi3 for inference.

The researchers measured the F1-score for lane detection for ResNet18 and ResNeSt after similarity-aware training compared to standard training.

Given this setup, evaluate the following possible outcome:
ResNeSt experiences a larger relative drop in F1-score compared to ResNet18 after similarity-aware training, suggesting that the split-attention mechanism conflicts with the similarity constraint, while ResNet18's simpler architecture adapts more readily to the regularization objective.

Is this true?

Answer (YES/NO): YES